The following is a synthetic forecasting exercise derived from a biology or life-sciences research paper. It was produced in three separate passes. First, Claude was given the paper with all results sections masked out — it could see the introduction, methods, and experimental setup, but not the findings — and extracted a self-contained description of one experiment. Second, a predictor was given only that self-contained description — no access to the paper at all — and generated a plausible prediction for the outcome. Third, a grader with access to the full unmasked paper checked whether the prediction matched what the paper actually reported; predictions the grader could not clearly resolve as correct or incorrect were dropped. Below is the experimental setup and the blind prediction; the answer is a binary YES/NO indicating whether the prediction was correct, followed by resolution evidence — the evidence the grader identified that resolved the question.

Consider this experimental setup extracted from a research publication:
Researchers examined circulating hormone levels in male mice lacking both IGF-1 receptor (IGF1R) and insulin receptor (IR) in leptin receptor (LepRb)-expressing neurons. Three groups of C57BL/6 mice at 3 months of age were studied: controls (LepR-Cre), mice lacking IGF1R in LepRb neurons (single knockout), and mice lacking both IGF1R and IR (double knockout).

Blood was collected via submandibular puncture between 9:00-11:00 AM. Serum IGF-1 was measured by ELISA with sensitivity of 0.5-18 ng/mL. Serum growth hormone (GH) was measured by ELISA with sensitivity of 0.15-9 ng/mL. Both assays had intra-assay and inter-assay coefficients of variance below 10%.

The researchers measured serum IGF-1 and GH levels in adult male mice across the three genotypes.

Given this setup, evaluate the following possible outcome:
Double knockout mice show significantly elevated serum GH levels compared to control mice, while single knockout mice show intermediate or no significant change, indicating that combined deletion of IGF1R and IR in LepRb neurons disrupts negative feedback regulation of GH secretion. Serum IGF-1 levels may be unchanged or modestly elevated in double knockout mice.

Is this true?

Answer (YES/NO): NO